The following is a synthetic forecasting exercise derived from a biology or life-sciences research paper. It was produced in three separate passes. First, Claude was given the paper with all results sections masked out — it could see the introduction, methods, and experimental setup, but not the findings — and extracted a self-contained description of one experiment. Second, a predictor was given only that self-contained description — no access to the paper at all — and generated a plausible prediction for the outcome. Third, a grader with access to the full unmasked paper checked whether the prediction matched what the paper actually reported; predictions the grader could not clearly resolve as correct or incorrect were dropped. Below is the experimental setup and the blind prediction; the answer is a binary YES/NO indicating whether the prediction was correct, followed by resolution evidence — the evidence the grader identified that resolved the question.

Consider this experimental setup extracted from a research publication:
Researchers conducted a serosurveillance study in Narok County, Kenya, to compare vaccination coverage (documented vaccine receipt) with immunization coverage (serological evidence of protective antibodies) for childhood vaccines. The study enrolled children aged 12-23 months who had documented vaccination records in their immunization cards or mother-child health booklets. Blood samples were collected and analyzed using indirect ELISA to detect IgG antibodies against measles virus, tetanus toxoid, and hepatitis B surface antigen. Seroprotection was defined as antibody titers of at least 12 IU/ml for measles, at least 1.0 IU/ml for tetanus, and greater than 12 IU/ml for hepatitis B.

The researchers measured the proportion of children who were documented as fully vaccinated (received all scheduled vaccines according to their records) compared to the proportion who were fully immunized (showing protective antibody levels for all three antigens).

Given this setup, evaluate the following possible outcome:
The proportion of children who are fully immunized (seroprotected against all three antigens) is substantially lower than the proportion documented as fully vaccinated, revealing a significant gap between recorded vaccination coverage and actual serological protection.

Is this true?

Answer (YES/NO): YES